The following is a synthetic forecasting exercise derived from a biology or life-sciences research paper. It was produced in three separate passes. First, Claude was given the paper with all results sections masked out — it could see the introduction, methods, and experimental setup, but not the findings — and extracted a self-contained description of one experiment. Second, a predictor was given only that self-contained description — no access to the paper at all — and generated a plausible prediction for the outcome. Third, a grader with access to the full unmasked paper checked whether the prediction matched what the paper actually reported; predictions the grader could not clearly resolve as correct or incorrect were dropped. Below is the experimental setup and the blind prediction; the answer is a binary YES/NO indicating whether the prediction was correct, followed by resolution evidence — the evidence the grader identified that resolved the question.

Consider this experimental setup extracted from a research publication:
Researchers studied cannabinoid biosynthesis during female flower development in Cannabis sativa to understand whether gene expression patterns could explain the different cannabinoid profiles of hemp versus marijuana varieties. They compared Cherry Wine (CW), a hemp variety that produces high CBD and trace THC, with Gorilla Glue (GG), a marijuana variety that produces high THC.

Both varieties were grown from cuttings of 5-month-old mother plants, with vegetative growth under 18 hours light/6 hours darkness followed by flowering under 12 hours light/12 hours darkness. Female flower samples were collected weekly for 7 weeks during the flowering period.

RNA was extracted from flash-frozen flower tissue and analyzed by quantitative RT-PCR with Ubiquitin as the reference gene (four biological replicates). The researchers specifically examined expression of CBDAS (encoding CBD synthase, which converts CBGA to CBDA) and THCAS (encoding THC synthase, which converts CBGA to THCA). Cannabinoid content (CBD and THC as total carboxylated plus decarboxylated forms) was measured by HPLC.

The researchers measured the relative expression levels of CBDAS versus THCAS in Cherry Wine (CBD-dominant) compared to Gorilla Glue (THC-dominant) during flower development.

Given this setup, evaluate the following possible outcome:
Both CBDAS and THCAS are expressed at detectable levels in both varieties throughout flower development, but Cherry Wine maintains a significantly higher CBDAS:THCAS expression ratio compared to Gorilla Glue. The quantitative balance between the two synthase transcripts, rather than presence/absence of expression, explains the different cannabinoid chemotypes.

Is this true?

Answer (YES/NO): NO